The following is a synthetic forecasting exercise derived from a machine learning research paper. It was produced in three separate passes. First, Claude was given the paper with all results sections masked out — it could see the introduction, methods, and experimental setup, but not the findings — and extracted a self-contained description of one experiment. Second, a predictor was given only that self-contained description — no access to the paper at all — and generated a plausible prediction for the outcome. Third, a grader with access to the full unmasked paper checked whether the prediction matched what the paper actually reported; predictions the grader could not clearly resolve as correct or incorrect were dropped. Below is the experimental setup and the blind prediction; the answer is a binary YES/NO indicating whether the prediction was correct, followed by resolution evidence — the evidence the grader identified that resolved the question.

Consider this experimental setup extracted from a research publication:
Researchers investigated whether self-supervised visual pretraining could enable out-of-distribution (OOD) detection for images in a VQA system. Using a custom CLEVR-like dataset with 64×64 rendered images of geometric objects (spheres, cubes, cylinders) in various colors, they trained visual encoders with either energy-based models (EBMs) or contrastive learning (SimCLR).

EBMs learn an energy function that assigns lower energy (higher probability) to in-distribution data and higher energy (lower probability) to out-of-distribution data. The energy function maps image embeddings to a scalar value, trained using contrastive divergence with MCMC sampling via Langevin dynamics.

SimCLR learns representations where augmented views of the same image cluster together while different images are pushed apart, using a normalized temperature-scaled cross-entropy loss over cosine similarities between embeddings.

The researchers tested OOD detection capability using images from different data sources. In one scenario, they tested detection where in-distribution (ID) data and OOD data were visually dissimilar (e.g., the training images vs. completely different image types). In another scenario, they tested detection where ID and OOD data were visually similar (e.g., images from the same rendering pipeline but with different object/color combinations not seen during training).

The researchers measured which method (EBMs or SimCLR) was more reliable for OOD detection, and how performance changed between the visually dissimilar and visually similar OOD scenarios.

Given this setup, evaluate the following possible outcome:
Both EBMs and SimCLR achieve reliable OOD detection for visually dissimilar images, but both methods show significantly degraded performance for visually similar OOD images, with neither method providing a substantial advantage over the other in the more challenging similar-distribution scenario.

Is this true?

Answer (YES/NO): NO